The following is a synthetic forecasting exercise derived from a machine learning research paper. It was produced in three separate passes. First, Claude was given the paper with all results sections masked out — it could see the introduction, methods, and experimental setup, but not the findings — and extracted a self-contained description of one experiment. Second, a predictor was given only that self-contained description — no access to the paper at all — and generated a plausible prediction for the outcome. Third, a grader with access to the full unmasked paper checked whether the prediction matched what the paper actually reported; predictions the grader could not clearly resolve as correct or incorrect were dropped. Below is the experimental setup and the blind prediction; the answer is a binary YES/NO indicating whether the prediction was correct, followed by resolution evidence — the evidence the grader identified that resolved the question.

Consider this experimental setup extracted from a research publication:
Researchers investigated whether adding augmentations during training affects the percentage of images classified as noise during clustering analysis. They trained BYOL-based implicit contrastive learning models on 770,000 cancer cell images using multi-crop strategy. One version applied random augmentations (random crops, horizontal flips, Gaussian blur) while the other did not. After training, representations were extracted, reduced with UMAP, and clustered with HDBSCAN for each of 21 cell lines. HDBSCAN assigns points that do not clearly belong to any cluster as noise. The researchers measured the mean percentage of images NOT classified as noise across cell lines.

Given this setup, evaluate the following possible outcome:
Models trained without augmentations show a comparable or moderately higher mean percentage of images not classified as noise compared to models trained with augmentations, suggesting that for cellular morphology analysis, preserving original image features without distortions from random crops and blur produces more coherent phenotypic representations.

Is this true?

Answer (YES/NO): YES